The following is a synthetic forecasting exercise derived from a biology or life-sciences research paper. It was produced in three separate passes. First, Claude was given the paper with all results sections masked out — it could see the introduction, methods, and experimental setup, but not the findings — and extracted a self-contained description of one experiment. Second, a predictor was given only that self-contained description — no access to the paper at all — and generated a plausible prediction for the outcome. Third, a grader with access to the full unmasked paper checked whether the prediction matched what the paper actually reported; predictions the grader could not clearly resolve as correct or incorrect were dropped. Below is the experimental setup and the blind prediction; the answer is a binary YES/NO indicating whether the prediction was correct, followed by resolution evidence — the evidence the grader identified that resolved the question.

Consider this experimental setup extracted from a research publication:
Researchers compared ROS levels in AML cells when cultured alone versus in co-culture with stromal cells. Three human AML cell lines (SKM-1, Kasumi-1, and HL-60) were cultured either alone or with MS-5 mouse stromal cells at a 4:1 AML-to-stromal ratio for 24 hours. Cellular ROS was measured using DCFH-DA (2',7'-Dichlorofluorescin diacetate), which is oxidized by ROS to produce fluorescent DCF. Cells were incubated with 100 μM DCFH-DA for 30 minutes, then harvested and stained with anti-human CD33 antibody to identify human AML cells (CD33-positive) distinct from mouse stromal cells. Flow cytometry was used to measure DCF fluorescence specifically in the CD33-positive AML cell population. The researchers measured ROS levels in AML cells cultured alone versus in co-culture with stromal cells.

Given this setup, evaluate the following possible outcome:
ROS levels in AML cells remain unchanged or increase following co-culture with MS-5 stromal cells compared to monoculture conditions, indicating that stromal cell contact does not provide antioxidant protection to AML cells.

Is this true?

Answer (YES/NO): NO